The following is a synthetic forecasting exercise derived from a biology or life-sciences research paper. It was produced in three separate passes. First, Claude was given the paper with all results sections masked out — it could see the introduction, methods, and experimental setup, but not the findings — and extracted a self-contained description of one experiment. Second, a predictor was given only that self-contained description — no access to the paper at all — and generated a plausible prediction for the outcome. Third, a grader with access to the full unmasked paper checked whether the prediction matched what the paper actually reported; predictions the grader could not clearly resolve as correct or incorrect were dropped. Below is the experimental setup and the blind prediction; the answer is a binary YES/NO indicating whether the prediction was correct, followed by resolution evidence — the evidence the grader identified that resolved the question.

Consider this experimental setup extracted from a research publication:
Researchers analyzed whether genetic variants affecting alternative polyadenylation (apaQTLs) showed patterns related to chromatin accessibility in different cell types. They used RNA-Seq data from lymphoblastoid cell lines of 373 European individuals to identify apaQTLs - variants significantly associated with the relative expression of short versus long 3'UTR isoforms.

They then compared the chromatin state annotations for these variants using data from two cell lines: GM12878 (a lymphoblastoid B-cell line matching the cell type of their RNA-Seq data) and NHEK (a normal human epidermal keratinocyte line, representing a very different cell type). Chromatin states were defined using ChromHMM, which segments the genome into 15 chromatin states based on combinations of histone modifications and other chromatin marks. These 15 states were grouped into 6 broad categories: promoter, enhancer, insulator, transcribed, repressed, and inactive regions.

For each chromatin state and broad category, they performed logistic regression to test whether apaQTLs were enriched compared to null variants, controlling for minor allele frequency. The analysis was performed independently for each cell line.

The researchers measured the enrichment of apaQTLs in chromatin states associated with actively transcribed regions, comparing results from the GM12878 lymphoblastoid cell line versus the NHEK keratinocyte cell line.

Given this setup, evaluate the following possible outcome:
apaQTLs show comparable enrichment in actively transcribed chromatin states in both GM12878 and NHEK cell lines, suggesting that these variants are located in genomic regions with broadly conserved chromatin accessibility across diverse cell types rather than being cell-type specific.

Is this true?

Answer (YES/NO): NO